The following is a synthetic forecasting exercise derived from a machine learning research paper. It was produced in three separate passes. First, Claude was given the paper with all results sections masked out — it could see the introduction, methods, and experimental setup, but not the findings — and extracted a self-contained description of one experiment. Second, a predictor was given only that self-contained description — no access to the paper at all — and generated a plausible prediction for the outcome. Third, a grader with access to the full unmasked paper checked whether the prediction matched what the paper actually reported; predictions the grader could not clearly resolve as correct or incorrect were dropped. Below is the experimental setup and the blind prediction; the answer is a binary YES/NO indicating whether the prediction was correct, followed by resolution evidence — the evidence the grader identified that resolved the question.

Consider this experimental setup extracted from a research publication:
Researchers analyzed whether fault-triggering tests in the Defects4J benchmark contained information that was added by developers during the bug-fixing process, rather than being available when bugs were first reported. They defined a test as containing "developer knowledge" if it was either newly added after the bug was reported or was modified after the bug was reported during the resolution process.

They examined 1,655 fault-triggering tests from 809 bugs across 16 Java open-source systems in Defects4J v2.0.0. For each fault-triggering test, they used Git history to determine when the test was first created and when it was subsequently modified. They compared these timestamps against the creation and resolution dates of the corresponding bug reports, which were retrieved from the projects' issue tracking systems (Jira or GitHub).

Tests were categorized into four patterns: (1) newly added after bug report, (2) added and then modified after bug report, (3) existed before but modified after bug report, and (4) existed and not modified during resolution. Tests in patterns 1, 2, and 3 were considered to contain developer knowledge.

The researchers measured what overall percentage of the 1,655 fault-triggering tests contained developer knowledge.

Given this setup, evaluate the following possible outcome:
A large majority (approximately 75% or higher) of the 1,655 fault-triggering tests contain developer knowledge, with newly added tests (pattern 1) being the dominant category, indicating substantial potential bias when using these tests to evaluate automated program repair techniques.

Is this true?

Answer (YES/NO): YES